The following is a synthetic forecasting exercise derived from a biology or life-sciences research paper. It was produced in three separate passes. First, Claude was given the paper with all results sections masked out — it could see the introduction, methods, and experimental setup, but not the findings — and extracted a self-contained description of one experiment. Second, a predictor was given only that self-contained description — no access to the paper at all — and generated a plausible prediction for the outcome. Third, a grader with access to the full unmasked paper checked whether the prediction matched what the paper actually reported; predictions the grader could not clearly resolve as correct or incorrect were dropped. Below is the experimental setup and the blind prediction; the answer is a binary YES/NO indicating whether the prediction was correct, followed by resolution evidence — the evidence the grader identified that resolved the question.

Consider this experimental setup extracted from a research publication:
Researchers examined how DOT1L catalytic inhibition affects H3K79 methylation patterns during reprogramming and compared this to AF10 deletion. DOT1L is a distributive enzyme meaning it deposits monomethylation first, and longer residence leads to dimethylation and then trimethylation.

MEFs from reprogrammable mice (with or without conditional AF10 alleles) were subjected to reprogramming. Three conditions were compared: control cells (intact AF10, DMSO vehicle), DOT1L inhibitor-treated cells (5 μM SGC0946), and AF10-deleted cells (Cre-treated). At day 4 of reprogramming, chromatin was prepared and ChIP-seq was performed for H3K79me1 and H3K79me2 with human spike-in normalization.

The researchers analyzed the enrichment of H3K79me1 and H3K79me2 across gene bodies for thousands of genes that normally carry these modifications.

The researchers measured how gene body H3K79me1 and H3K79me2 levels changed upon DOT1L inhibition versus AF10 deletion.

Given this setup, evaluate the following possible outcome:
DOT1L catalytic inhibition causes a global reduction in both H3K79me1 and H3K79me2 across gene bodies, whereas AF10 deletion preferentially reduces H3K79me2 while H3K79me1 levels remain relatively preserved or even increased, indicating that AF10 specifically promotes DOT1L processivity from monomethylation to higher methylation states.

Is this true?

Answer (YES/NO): YES